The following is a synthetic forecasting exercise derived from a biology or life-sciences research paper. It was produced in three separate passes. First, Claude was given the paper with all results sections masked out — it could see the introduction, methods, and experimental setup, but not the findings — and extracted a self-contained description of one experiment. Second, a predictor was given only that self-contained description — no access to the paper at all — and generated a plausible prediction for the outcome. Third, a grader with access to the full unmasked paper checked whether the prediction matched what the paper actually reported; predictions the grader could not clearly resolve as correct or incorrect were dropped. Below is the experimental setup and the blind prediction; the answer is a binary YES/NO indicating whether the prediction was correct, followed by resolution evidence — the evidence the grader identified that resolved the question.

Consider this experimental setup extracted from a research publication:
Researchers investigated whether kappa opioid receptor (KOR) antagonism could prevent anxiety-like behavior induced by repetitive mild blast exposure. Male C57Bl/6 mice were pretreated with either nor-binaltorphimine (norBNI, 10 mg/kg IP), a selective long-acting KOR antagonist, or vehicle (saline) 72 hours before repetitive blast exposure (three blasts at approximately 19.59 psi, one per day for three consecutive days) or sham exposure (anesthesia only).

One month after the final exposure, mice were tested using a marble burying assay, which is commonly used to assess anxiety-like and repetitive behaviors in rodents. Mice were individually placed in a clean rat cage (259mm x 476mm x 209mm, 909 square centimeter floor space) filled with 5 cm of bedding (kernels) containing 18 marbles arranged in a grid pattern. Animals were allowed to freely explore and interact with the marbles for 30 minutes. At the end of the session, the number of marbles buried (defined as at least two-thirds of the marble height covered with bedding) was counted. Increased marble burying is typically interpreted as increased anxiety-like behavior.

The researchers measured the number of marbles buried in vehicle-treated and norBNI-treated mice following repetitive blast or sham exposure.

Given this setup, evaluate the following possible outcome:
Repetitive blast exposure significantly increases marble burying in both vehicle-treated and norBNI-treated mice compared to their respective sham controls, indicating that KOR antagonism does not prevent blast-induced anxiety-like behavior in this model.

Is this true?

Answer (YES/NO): NO